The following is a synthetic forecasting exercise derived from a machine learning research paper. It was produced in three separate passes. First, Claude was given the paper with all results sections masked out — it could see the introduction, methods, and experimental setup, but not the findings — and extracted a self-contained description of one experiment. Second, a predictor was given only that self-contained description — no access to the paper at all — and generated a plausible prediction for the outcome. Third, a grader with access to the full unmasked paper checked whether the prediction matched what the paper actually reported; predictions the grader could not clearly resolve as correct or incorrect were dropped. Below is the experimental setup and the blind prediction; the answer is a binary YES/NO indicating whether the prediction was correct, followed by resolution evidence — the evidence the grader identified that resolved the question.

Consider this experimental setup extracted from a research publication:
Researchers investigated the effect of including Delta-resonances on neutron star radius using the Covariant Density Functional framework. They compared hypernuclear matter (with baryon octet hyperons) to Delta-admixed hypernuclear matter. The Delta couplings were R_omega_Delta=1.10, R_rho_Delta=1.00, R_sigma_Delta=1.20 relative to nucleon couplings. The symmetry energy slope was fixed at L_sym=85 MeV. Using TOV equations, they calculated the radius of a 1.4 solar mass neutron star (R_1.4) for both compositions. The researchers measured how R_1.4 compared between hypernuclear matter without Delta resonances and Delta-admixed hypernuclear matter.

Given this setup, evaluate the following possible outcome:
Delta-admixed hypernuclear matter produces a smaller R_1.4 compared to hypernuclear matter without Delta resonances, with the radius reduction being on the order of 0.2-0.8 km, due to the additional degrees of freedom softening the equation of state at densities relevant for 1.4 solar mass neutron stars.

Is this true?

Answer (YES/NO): NO